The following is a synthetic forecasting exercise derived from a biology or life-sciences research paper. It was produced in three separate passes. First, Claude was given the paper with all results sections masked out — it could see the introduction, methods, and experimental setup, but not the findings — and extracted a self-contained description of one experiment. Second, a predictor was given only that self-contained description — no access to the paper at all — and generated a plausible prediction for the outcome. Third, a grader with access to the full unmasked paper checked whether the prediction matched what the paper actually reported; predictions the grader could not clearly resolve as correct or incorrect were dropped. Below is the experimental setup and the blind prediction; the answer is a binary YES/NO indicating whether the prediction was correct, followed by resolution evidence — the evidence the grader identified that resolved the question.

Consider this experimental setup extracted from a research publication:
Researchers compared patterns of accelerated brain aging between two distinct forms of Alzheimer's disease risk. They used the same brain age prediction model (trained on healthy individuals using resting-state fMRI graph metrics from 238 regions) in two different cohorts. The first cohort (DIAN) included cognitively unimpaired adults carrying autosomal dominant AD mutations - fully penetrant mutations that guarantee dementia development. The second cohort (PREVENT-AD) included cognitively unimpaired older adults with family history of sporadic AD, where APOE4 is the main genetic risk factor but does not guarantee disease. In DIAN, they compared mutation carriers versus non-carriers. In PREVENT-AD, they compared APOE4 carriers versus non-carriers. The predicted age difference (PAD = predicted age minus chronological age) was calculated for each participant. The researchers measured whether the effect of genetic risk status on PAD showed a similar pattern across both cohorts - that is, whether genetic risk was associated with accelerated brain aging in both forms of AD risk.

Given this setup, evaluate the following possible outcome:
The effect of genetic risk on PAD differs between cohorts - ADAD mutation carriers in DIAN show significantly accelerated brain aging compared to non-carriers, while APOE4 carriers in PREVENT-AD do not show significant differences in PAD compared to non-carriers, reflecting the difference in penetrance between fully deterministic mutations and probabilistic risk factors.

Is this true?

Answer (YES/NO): YES